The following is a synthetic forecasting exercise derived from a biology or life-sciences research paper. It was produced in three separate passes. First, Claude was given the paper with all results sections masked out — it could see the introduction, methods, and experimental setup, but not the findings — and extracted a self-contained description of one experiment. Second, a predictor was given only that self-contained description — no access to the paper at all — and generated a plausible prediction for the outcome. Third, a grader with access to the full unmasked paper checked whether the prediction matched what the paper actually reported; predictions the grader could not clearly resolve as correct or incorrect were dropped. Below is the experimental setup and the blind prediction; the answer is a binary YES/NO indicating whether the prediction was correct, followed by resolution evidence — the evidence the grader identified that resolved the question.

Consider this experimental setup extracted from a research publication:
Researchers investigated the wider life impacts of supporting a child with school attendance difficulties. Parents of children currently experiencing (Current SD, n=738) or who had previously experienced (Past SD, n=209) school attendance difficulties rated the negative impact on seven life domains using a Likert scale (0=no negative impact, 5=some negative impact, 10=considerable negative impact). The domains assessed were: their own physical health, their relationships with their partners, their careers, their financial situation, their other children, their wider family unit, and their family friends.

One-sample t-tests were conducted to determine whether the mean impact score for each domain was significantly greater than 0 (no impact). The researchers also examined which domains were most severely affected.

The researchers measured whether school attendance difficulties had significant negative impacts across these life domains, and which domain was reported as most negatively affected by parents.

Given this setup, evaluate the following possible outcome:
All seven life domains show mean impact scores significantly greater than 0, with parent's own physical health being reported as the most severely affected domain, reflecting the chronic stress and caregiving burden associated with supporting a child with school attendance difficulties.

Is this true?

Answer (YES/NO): NO